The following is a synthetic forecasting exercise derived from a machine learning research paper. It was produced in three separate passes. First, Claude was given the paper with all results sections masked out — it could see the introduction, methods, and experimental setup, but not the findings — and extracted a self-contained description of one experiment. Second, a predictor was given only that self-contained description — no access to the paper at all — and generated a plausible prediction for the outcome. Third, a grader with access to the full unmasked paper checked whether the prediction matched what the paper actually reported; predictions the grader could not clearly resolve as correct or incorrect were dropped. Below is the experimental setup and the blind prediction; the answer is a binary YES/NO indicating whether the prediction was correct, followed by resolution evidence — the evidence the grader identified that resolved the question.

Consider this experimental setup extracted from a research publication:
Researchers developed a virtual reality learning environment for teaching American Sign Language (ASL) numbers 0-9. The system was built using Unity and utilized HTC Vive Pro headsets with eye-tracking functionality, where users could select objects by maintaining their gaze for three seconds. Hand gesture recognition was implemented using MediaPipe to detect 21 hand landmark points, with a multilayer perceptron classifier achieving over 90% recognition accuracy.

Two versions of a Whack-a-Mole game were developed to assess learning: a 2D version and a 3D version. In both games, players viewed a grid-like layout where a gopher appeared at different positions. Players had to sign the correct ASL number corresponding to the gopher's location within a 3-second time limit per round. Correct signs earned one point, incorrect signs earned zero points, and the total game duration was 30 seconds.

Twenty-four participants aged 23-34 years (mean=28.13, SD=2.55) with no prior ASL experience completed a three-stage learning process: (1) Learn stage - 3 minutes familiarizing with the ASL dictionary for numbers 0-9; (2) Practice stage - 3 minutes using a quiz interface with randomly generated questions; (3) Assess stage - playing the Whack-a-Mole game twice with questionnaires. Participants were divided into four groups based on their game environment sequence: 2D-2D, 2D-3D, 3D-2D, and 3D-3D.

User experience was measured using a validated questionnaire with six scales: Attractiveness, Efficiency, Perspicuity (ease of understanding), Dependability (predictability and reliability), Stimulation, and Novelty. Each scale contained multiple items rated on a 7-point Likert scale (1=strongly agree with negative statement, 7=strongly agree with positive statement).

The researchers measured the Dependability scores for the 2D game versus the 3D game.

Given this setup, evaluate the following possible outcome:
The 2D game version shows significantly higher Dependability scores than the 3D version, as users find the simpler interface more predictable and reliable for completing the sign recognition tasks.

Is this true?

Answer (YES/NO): NO